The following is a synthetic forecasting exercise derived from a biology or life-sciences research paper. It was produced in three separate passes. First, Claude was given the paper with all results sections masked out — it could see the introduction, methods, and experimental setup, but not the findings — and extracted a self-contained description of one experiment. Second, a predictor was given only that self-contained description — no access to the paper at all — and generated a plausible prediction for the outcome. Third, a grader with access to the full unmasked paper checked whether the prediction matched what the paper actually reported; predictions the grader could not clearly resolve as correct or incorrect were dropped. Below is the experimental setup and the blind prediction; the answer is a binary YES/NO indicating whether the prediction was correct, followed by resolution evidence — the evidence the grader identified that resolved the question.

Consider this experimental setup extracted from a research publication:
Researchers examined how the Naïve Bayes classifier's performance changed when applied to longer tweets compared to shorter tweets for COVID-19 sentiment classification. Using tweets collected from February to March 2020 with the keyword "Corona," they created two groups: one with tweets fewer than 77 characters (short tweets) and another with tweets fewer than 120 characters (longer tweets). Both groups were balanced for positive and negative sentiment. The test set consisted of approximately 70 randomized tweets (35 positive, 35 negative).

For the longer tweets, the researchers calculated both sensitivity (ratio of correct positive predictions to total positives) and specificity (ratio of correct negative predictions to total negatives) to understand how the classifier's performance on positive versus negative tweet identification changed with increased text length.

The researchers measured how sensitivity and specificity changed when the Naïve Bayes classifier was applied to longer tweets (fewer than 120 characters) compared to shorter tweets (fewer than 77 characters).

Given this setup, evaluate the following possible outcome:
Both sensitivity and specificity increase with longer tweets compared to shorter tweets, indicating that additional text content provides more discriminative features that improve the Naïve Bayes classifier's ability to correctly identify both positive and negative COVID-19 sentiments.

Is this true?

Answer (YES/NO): NO